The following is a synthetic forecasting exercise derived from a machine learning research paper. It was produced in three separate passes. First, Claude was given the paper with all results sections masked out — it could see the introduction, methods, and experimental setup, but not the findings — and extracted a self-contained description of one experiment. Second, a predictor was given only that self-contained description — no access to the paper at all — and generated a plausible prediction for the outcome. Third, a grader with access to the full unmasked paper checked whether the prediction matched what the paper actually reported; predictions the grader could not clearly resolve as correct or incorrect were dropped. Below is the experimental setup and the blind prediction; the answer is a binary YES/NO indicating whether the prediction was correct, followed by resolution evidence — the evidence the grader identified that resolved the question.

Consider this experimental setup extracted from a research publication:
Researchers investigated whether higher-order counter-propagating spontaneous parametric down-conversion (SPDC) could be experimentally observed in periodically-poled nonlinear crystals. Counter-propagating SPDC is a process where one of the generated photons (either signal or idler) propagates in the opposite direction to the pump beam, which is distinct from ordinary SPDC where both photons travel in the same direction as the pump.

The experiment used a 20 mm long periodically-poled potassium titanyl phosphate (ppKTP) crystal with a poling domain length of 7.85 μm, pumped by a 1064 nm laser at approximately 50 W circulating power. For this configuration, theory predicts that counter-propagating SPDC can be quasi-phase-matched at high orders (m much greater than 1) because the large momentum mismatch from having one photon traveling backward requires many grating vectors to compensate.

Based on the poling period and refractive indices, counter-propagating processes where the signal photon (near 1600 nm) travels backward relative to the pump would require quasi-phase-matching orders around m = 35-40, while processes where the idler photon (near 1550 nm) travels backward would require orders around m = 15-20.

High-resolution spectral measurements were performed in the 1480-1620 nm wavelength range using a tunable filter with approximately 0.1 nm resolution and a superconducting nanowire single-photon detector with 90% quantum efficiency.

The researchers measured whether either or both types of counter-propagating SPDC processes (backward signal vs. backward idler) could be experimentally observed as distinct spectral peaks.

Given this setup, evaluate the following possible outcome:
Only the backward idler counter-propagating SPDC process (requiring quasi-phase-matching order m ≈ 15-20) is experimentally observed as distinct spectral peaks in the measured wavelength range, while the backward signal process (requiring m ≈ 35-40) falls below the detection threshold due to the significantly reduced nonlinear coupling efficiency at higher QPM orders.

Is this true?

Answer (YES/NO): NO